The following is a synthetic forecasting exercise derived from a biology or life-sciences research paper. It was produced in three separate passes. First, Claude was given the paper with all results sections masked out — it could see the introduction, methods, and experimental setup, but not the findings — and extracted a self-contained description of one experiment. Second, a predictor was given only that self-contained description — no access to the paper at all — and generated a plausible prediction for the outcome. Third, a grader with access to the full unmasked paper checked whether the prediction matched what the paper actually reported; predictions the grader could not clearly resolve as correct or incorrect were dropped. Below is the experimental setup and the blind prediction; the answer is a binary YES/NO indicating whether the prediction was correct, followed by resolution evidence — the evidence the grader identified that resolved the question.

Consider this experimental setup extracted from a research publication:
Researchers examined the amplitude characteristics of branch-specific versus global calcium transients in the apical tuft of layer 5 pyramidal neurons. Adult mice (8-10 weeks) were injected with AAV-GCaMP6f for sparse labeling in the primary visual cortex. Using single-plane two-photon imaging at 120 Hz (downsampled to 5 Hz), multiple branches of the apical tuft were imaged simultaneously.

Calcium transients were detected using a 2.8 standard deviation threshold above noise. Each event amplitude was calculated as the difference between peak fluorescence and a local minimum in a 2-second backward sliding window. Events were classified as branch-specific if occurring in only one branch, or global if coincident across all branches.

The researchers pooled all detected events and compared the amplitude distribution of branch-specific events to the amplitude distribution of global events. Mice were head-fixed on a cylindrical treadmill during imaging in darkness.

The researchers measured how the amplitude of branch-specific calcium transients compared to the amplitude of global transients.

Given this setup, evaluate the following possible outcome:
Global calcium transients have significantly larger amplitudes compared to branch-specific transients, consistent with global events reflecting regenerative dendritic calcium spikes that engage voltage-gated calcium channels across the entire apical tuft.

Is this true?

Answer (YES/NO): YES